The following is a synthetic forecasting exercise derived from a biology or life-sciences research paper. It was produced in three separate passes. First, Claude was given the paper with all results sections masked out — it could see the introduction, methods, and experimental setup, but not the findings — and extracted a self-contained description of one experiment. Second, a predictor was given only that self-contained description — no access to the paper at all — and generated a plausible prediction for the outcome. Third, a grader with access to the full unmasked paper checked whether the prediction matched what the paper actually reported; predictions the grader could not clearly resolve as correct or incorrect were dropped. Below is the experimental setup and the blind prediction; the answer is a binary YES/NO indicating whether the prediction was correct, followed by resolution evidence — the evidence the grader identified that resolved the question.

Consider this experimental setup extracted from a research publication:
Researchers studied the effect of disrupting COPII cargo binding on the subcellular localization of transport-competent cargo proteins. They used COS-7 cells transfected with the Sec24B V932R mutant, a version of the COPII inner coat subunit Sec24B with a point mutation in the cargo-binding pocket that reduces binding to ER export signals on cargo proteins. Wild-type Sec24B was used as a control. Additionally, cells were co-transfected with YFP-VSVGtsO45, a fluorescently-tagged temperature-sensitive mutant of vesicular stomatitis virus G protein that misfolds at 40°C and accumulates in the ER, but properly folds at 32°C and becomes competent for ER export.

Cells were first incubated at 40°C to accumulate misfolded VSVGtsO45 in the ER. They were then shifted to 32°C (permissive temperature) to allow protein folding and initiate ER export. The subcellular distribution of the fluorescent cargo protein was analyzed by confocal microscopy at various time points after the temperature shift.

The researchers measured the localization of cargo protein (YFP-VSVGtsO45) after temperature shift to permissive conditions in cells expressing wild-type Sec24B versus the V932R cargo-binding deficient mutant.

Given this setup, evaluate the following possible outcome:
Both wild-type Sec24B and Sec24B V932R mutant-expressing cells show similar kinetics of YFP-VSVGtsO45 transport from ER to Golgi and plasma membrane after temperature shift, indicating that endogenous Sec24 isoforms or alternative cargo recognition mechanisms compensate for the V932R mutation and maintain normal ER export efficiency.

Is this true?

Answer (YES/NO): NO